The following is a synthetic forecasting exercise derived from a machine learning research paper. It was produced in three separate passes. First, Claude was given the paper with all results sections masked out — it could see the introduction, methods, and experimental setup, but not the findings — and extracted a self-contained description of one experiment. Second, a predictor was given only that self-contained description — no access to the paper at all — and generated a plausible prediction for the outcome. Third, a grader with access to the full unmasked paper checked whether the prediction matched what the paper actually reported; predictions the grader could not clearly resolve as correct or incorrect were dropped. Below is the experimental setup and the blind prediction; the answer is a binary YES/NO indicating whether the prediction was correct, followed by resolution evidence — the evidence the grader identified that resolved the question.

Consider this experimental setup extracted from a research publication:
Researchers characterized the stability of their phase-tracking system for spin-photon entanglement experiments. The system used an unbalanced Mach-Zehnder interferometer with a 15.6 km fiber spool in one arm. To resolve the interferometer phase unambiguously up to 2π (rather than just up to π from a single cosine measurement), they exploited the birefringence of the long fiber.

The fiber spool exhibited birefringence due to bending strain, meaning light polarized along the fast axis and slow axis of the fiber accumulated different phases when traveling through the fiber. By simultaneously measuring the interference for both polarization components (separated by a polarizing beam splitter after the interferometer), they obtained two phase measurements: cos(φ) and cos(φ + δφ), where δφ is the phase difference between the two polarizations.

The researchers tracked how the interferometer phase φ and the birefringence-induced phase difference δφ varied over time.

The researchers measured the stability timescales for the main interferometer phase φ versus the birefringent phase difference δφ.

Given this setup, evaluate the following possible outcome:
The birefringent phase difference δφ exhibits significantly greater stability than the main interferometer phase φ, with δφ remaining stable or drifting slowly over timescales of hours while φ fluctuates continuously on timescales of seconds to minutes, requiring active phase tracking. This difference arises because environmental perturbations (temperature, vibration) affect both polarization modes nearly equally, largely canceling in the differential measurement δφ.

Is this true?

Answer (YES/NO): NO